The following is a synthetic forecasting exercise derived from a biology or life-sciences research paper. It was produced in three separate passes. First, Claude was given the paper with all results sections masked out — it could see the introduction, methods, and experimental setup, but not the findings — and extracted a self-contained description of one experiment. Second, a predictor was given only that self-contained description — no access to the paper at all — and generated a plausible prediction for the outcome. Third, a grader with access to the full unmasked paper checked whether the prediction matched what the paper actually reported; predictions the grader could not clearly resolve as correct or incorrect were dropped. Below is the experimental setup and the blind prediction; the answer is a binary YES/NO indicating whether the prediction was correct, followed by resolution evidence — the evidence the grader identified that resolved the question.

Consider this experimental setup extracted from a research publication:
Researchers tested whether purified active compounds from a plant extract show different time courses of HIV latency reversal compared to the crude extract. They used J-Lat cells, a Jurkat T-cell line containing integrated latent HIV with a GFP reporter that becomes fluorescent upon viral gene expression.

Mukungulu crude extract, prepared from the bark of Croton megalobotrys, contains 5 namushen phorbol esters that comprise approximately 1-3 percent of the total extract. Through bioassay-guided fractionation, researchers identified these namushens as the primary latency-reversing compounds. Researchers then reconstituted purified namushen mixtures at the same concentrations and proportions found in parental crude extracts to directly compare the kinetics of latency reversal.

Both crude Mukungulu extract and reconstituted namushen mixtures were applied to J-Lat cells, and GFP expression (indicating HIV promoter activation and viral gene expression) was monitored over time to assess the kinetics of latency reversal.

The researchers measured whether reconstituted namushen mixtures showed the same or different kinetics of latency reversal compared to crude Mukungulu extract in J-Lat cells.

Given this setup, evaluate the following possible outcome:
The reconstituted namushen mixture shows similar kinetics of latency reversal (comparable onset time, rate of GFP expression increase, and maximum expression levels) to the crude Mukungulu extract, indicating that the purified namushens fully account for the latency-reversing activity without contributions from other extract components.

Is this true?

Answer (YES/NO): NO